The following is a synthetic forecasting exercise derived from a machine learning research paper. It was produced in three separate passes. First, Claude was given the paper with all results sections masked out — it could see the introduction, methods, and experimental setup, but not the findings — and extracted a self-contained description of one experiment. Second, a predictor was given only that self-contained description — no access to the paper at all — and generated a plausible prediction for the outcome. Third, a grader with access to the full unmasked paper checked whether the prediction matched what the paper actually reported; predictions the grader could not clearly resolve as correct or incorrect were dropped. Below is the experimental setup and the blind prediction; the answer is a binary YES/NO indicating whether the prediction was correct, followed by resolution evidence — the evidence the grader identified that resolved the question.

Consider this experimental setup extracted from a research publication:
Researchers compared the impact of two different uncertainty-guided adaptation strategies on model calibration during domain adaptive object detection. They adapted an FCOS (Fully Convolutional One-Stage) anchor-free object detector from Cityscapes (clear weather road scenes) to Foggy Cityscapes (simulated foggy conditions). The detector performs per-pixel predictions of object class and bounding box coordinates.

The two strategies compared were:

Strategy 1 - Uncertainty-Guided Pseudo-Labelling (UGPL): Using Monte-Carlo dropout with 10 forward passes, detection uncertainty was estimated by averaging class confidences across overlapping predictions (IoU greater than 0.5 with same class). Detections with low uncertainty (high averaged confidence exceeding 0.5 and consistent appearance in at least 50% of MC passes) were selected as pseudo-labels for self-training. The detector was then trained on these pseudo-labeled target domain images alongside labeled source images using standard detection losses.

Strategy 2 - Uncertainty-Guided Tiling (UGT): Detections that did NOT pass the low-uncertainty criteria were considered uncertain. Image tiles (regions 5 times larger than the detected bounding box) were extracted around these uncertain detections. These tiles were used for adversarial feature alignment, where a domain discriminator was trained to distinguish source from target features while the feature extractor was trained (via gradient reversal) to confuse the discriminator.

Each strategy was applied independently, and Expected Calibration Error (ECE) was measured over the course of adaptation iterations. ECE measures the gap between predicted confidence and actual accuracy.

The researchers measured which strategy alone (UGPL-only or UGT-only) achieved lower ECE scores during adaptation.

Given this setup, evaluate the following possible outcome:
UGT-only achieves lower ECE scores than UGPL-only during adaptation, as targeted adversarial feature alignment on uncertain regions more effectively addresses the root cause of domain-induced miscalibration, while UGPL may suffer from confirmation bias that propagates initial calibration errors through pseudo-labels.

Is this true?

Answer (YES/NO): YES